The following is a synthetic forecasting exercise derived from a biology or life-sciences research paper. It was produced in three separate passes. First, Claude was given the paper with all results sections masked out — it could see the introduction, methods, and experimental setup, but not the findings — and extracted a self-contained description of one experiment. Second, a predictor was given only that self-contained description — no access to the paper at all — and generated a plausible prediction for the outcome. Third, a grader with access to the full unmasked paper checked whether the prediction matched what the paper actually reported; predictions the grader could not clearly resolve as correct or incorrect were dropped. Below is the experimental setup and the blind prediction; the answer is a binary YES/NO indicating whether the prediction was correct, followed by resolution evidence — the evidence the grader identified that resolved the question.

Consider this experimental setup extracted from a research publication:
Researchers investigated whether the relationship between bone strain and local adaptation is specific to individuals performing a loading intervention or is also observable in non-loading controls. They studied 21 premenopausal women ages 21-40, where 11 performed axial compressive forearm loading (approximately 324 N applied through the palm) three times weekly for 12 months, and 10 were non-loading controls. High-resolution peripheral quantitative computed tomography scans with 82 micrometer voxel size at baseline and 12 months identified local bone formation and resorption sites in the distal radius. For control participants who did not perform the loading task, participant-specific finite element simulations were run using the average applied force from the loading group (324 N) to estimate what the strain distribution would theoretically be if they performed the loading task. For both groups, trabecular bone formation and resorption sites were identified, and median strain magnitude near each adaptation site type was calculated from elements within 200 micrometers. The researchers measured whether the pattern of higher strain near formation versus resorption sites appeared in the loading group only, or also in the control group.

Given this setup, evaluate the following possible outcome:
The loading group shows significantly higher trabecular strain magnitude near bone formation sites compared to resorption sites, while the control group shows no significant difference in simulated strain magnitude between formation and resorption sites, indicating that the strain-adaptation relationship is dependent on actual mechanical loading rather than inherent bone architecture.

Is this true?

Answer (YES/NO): NO